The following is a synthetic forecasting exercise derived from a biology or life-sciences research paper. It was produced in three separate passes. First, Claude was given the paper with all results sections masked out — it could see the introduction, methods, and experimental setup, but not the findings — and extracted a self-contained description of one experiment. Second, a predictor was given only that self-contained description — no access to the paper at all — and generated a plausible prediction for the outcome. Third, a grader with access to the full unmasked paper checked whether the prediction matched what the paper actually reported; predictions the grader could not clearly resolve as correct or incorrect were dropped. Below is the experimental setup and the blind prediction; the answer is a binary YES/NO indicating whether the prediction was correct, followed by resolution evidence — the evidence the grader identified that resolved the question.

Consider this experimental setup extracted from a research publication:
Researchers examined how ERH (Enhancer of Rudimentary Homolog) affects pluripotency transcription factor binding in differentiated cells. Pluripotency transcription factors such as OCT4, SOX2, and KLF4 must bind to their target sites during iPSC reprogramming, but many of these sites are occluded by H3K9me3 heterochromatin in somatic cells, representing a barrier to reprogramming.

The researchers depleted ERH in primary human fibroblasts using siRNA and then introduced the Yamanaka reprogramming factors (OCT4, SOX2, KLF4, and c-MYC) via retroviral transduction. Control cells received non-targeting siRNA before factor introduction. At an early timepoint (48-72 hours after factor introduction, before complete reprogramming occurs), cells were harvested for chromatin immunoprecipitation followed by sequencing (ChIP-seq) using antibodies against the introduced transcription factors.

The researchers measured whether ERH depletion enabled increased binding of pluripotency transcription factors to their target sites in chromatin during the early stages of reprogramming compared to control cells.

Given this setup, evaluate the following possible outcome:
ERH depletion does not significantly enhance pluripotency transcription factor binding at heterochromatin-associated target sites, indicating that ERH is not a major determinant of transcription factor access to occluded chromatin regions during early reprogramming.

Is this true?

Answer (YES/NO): NO